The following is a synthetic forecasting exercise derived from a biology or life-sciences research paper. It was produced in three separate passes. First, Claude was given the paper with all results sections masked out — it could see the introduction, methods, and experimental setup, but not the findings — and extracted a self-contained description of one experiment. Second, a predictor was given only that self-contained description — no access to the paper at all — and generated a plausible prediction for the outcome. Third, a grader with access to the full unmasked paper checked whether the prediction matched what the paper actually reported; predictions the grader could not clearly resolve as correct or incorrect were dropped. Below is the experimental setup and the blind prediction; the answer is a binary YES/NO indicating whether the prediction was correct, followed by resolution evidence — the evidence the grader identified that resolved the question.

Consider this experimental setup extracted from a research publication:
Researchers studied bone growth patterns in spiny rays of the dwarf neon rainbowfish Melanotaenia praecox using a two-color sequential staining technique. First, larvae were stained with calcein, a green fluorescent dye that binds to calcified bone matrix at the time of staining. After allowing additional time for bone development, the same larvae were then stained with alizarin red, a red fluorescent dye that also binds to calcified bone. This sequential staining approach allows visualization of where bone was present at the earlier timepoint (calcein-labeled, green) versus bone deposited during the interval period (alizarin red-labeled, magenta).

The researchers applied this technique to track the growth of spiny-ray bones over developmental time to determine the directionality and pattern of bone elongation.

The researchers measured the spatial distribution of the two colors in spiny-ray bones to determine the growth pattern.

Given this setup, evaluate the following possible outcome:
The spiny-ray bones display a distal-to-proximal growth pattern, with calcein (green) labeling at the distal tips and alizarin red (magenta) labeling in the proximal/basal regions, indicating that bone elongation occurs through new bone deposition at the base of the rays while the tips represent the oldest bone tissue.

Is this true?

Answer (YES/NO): NO